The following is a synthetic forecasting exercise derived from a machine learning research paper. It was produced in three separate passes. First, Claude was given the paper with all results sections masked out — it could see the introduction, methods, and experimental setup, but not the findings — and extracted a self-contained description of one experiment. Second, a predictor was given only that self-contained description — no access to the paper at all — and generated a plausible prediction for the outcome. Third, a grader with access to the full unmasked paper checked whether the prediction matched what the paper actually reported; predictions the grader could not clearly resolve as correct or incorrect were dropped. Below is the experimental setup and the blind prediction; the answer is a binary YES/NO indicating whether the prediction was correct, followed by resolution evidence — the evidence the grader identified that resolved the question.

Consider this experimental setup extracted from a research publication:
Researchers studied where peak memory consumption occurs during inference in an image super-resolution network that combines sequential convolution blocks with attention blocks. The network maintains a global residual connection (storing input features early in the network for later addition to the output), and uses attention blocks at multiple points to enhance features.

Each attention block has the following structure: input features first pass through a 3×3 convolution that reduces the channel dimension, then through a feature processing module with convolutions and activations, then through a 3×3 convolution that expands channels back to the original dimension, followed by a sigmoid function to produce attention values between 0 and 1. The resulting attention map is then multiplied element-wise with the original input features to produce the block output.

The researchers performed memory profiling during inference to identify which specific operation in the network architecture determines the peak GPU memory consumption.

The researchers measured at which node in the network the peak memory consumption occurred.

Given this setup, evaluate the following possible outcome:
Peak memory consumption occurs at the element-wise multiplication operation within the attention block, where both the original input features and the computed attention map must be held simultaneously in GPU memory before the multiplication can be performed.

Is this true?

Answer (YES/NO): YES